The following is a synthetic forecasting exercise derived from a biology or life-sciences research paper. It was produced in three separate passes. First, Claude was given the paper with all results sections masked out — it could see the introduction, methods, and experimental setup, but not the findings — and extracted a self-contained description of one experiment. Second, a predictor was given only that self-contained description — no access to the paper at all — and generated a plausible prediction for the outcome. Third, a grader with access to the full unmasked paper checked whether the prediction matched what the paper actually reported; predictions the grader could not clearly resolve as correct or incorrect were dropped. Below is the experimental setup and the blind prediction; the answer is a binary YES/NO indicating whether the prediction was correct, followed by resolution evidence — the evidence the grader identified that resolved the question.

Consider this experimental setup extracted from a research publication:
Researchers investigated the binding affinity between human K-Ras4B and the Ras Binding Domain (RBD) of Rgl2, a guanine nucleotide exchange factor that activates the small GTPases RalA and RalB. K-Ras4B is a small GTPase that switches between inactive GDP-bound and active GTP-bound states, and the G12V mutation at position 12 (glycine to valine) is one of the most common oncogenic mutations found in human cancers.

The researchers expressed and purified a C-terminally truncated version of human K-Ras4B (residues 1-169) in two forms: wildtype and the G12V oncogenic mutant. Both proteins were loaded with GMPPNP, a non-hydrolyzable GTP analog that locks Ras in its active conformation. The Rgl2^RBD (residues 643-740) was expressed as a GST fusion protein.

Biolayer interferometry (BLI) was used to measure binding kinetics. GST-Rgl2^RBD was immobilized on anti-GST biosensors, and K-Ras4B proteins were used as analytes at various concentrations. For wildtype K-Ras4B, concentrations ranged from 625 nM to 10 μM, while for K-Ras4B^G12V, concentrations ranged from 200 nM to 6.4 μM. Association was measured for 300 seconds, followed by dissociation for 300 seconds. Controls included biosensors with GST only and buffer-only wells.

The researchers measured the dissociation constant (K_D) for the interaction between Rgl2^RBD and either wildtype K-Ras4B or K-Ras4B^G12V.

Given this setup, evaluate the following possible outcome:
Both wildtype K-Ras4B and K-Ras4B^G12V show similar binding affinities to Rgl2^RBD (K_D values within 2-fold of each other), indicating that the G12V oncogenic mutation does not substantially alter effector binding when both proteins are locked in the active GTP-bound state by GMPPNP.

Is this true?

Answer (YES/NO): NO